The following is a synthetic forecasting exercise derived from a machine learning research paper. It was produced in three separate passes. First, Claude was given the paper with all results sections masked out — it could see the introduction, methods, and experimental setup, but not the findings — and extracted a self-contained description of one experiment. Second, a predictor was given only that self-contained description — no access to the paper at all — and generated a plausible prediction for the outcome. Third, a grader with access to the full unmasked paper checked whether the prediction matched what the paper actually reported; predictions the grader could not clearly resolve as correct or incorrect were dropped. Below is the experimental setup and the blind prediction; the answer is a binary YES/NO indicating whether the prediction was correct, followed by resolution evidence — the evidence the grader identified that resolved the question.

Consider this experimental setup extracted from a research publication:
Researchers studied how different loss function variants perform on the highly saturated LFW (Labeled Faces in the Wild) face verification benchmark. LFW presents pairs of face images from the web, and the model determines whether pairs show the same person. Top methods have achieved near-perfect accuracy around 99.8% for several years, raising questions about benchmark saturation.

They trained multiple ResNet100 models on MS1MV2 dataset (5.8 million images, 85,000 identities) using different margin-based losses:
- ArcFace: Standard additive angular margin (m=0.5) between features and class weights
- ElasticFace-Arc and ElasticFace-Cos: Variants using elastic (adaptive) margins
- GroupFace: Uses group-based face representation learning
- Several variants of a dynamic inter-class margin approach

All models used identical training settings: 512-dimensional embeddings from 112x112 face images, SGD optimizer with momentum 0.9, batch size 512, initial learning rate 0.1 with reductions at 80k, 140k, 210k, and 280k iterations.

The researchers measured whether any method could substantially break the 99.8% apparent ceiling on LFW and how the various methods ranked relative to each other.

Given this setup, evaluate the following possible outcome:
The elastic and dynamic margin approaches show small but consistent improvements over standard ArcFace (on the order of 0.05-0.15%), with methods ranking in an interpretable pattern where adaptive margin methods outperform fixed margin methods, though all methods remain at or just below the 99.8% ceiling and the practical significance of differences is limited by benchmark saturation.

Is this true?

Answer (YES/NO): NO